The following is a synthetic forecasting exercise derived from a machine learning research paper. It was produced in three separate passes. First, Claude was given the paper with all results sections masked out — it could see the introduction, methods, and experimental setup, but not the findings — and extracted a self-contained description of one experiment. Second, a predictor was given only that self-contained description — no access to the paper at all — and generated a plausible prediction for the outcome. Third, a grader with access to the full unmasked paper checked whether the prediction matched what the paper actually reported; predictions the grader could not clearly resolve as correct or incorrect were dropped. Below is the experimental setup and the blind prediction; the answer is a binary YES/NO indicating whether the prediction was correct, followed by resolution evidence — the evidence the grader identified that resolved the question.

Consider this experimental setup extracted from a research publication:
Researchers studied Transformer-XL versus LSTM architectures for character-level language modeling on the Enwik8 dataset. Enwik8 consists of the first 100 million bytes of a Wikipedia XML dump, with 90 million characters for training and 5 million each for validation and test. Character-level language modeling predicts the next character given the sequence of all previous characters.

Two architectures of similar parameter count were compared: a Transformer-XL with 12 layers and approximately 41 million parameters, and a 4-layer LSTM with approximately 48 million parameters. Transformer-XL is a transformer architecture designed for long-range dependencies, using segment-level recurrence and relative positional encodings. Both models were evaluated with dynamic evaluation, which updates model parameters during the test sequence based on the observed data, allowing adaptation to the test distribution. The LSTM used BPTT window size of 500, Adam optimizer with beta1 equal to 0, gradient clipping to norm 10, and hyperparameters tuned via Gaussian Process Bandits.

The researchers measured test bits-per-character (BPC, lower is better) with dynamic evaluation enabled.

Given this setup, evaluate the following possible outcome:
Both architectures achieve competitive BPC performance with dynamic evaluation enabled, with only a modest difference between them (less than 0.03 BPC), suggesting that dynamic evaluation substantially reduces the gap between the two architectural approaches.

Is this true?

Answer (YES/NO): NO